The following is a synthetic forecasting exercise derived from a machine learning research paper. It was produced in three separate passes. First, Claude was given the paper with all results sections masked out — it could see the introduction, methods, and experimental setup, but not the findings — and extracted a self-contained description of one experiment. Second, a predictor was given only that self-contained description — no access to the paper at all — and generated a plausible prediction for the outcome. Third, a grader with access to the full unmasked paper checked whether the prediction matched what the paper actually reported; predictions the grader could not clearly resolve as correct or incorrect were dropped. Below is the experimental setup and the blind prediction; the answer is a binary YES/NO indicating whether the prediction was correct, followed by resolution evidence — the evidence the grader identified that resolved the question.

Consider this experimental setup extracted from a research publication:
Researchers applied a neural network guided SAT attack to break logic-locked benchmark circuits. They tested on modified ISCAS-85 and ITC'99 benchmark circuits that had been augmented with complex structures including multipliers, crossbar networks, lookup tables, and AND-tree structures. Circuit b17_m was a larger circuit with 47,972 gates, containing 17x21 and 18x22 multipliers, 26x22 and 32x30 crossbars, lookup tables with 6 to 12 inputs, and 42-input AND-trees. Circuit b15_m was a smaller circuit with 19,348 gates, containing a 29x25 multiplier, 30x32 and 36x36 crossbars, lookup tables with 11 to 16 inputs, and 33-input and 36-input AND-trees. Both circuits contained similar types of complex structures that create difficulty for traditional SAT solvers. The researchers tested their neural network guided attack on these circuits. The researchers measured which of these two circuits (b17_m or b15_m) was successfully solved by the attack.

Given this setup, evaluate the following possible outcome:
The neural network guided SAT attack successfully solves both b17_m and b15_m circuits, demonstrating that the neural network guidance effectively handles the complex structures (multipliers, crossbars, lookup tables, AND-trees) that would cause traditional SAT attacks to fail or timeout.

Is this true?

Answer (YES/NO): NO